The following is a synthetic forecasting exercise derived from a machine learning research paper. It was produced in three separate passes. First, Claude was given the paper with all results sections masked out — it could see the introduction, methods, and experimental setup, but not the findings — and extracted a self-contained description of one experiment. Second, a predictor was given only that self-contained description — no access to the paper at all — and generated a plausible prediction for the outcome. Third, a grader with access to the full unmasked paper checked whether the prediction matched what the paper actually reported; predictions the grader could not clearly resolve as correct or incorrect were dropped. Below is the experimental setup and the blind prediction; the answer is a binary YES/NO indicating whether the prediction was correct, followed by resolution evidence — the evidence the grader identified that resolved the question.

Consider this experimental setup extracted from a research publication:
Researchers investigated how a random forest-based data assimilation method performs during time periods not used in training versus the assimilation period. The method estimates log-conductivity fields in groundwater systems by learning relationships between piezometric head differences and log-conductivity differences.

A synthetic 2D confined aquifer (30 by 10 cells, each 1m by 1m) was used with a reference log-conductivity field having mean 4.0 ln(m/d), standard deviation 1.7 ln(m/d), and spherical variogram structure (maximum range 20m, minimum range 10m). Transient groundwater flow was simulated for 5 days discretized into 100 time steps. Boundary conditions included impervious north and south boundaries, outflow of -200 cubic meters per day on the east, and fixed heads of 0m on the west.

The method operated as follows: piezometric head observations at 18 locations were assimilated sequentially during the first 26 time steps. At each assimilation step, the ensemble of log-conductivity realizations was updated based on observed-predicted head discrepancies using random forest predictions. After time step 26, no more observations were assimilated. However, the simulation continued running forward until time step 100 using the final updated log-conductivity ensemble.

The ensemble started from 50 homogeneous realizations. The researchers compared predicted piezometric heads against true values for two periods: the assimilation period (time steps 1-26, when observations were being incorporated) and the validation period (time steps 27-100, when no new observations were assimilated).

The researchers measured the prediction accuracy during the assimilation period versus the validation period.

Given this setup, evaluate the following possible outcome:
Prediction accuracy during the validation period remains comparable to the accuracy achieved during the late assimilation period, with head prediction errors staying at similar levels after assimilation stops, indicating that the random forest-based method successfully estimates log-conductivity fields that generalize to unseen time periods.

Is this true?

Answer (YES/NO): YES